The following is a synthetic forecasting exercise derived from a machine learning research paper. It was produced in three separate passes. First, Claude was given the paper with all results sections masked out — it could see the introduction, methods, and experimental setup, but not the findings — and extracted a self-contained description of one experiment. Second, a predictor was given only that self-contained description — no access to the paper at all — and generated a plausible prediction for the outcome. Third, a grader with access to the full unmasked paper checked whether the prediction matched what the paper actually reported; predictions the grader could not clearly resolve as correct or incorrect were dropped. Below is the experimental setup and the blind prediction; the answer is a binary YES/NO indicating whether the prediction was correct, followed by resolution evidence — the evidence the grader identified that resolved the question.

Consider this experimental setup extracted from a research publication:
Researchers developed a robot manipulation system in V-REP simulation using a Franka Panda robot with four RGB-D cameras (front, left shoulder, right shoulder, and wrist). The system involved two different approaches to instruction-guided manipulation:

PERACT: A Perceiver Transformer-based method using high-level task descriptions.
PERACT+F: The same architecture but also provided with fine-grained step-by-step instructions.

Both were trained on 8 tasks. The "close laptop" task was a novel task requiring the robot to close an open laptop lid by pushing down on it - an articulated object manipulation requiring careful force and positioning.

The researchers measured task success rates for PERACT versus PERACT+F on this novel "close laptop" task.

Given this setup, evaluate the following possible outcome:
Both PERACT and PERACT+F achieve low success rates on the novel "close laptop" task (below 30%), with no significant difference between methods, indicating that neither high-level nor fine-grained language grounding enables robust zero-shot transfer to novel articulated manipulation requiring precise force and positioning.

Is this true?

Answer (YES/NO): NO